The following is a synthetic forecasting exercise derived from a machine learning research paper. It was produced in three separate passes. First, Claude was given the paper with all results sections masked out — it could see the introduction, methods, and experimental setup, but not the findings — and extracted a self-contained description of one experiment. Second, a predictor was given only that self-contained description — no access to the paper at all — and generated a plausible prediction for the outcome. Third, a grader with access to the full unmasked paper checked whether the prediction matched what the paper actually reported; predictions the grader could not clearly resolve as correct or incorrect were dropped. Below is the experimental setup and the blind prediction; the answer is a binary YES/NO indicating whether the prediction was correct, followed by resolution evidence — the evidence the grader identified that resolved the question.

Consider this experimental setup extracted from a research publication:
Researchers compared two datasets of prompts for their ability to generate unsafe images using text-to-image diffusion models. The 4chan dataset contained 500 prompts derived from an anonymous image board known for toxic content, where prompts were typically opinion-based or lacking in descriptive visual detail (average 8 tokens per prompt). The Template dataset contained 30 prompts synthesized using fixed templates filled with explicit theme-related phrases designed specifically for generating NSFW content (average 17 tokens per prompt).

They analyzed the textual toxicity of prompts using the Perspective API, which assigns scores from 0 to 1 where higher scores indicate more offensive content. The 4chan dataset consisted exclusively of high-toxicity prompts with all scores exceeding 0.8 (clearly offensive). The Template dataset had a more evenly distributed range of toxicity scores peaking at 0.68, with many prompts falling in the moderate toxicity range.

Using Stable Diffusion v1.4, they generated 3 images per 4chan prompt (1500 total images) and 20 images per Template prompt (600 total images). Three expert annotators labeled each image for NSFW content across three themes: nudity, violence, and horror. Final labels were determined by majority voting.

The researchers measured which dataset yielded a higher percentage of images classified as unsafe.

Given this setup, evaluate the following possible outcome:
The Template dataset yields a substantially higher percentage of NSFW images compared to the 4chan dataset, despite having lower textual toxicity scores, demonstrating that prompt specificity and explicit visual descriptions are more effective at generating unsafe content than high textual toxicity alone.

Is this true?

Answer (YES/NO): YES